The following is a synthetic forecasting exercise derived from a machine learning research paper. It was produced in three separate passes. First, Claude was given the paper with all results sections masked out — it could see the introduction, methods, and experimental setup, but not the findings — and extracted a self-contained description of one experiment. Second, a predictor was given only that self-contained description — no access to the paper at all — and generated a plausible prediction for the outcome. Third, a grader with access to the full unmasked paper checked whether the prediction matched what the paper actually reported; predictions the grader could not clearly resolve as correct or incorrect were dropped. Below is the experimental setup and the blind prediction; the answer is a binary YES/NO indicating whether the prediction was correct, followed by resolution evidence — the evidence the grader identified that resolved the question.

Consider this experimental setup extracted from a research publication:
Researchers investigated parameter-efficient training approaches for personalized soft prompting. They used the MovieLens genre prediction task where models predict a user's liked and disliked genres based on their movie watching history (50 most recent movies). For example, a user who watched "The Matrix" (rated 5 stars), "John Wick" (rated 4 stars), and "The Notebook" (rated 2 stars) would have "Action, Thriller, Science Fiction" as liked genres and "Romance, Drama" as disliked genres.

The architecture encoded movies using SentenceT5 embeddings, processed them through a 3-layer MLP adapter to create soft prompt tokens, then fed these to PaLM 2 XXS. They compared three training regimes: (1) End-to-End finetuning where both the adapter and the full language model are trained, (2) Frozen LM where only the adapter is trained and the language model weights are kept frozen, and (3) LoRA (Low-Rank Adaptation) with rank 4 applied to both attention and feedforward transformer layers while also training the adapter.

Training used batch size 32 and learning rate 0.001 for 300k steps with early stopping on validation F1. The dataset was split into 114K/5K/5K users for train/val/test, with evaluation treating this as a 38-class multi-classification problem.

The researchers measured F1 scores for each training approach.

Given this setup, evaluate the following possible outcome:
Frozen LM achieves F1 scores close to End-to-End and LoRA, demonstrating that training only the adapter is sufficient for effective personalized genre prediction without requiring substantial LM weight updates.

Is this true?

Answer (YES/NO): YES